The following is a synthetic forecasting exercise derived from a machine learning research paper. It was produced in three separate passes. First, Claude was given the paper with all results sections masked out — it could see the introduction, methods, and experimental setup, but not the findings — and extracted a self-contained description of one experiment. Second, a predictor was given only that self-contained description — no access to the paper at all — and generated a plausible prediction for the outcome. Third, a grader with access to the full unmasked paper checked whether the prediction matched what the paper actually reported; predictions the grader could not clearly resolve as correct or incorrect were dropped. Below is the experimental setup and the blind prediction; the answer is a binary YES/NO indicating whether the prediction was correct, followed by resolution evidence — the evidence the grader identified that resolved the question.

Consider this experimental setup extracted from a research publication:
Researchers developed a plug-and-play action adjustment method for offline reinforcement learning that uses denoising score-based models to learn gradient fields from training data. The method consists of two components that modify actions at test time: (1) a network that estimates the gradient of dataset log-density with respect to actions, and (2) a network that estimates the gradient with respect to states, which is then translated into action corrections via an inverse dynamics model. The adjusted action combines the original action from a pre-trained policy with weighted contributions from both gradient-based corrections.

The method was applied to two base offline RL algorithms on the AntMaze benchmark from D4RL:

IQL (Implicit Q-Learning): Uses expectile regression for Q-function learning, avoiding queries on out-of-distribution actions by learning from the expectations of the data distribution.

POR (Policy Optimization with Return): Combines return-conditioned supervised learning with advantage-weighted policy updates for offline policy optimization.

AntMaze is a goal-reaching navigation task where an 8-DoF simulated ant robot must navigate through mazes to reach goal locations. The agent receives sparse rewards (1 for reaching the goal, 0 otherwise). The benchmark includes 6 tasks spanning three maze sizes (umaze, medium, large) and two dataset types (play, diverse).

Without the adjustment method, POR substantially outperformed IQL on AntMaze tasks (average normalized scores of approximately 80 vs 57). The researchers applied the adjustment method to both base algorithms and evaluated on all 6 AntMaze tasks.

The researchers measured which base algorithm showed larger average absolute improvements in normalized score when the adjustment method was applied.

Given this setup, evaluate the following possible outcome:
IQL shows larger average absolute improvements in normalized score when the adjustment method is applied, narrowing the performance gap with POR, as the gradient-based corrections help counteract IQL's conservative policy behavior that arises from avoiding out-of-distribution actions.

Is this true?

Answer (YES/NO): YES